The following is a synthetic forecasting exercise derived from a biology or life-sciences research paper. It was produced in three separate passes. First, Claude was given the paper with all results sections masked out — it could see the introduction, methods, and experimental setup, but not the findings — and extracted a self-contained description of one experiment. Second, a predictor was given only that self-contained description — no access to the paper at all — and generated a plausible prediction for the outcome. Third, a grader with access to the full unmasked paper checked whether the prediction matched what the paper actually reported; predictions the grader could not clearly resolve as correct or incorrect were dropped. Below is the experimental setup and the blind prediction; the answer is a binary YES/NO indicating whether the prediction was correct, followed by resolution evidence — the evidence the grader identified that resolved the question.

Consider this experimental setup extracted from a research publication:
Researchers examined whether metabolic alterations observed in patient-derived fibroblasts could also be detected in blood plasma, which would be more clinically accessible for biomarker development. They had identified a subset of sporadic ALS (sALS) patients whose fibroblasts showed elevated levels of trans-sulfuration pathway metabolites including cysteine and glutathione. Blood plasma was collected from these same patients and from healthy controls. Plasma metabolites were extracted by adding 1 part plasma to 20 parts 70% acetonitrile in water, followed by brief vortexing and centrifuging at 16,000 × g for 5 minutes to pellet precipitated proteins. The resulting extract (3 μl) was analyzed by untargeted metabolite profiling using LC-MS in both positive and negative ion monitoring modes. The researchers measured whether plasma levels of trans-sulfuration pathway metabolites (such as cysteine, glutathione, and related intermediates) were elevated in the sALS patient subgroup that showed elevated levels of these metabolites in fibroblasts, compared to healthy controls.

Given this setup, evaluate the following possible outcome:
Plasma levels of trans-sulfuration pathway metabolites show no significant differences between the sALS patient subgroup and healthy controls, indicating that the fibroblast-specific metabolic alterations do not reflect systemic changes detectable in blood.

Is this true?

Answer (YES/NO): NO